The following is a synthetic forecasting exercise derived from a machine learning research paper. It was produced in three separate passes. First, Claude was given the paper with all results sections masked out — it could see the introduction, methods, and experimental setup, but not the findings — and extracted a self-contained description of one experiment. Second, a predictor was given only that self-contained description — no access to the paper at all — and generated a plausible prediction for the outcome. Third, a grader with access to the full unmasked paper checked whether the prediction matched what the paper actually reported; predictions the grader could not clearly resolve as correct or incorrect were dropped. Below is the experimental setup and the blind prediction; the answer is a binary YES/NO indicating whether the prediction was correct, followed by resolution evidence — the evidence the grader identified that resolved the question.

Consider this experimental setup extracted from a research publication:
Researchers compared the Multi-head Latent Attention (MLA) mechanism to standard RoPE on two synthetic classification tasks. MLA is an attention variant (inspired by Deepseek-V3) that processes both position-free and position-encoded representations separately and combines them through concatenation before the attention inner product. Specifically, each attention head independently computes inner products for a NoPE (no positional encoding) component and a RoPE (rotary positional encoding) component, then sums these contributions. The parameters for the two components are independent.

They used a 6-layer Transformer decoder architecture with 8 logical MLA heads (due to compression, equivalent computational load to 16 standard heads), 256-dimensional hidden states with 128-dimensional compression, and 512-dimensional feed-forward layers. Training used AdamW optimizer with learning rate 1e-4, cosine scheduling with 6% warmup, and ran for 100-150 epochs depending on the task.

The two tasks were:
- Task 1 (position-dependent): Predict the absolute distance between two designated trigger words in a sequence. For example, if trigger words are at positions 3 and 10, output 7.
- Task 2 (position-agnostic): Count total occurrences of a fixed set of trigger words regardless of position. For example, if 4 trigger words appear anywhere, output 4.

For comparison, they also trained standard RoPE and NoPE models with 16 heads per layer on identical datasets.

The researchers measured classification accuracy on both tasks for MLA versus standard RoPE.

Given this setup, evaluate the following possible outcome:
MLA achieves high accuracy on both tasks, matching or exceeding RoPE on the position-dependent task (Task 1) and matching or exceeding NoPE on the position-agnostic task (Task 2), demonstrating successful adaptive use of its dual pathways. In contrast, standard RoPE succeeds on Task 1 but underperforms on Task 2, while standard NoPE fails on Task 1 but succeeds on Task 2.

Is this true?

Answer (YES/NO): NO